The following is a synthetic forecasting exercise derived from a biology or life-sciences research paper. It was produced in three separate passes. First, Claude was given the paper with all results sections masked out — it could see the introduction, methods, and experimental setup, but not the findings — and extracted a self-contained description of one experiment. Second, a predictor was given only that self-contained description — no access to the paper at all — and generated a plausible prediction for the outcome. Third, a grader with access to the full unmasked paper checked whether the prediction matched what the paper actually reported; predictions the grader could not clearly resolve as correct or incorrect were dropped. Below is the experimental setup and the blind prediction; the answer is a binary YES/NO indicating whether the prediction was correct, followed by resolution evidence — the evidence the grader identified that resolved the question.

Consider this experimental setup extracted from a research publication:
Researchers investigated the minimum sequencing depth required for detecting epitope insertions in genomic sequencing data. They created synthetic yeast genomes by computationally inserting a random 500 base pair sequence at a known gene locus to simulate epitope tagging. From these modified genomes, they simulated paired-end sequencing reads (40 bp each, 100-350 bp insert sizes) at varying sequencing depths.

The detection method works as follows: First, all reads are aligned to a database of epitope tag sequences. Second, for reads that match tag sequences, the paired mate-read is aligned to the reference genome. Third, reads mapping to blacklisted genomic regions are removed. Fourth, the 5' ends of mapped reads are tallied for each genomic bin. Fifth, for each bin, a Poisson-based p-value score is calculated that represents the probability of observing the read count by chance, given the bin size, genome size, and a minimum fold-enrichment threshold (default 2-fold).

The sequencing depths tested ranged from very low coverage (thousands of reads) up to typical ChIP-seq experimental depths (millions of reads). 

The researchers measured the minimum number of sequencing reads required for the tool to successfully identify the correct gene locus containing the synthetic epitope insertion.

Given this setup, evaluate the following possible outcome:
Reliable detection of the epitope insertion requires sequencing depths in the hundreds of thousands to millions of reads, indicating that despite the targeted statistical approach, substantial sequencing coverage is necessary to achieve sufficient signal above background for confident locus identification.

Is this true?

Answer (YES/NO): NO